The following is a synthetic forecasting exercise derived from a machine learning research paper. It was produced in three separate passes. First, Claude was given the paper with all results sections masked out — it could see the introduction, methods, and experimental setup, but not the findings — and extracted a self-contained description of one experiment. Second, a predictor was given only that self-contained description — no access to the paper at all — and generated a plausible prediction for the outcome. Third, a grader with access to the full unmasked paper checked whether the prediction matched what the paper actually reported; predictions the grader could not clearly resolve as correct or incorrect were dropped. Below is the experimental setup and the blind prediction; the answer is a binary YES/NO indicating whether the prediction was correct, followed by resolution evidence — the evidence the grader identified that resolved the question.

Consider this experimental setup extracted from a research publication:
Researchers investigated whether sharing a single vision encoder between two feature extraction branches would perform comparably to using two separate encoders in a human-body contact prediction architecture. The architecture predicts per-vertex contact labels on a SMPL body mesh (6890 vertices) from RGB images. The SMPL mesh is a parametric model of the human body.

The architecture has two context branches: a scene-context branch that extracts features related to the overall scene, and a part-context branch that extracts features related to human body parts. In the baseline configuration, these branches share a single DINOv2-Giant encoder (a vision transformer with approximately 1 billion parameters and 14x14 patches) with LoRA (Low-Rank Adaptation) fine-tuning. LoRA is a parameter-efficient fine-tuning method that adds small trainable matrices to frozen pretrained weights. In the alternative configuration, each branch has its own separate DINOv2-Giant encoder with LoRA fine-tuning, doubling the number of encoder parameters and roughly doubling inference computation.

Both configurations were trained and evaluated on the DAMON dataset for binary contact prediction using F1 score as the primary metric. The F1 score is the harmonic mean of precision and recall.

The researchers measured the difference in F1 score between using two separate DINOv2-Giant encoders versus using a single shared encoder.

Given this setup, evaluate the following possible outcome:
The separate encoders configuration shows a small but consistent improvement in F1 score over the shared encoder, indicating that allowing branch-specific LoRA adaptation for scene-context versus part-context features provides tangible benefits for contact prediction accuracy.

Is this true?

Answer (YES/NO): NO